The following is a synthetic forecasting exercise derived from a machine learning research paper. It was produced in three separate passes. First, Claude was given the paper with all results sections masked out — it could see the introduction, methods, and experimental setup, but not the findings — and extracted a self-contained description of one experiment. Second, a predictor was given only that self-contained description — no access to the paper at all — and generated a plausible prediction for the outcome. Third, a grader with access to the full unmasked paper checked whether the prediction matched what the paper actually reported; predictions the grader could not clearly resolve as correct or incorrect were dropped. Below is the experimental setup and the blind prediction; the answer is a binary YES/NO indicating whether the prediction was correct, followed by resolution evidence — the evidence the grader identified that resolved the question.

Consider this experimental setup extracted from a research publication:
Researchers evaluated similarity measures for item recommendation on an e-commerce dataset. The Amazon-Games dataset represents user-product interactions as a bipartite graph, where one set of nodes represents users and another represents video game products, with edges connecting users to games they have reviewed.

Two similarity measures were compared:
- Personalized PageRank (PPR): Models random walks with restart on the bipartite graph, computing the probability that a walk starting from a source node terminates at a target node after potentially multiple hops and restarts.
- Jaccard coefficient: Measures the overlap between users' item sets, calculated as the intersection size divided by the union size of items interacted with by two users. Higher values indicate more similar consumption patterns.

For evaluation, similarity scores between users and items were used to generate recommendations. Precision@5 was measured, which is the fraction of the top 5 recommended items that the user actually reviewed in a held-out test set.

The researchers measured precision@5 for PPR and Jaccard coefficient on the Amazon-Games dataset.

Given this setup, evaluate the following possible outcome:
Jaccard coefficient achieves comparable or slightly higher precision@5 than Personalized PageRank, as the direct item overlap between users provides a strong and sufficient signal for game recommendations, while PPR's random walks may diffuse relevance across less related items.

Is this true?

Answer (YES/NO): NO